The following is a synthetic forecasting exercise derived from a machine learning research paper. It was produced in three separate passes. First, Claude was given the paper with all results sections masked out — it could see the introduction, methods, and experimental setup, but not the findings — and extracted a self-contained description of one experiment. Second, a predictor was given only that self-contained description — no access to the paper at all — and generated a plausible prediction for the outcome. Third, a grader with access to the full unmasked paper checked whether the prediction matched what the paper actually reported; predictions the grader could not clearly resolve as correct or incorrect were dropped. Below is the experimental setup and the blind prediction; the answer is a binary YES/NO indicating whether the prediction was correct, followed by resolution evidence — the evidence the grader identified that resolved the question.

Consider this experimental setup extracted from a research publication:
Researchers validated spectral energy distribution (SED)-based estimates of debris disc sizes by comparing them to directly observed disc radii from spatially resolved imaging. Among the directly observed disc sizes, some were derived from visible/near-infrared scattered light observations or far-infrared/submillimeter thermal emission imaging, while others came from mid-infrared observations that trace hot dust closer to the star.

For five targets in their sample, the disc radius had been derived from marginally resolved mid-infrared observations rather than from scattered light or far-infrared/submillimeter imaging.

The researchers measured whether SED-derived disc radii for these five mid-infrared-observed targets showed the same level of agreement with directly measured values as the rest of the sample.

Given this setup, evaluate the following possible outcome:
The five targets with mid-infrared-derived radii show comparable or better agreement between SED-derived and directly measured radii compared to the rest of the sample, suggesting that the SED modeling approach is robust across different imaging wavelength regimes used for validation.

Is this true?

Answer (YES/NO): NO